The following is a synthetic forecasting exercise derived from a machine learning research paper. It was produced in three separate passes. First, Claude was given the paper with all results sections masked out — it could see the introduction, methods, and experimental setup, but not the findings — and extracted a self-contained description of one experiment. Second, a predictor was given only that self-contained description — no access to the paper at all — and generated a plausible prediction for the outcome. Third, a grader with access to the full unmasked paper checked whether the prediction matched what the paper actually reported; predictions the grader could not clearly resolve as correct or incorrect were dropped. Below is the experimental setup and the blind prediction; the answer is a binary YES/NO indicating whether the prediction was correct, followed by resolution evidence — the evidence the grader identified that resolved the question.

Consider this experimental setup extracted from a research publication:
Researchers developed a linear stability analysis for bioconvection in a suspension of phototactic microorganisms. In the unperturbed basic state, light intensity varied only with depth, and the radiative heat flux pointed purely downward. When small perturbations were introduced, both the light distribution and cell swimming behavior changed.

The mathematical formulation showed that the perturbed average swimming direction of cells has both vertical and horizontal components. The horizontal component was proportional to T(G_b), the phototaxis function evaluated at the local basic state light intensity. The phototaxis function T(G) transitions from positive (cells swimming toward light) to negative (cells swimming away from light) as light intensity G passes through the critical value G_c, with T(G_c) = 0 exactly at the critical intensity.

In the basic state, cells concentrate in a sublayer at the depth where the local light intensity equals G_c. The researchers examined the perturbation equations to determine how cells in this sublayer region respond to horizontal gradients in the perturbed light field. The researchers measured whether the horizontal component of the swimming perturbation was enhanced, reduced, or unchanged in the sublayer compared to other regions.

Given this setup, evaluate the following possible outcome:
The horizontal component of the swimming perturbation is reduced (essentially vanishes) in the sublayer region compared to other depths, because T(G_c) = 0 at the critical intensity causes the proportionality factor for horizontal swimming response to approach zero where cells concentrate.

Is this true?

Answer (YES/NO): YES